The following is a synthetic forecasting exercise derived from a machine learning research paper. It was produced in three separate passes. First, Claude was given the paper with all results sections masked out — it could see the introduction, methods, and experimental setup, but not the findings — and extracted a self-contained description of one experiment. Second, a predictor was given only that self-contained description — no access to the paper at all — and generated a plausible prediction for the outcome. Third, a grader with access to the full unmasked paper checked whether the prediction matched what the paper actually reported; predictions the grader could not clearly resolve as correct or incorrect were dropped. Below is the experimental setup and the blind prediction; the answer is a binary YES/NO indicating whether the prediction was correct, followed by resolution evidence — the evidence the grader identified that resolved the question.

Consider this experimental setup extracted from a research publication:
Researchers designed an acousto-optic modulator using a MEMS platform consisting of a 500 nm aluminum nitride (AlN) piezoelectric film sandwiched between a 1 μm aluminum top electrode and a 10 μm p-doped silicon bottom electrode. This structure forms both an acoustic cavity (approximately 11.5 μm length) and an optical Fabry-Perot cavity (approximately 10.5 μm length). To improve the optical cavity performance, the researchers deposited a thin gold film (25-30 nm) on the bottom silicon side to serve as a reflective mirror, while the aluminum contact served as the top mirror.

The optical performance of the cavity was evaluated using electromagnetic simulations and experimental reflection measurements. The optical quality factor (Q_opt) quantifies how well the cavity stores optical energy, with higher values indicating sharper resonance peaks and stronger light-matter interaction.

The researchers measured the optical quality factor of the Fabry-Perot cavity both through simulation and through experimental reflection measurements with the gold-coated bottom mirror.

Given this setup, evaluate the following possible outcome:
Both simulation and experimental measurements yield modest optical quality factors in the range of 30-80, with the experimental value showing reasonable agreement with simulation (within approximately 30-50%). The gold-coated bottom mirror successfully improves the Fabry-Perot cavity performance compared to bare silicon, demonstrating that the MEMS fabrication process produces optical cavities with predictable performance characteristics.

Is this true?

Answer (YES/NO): NO